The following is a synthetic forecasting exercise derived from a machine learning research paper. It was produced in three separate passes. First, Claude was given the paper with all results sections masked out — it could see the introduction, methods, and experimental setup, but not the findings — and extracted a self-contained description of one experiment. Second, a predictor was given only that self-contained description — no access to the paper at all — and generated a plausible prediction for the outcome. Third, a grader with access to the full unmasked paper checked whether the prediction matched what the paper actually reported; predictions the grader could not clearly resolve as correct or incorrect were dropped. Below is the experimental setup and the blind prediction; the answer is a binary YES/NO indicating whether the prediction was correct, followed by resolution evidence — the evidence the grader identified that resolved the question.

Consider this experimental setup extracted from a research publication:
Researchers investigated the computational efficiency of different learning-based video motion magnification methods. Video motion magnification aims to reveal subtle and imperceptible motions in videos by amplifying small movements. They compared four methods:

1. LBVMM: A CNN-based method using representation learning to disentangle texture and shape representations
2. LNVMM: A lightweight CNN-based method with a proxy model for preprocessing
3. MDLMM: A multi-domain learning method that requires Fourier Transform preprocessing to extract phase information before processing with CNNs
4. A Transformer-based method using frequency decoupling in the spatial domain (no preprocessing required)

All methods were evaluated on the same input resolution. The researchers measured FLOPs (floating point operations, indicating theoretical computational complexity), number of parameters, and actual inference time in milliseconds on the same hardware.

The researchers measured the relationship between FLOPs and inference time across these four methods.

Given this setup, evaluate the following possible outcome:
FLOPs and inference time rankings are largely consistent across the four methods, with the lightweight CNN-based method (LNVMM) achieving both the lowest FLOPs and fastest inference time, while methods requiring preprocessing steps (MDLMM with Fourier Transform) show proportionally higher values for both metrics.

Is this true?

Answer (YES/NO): NO